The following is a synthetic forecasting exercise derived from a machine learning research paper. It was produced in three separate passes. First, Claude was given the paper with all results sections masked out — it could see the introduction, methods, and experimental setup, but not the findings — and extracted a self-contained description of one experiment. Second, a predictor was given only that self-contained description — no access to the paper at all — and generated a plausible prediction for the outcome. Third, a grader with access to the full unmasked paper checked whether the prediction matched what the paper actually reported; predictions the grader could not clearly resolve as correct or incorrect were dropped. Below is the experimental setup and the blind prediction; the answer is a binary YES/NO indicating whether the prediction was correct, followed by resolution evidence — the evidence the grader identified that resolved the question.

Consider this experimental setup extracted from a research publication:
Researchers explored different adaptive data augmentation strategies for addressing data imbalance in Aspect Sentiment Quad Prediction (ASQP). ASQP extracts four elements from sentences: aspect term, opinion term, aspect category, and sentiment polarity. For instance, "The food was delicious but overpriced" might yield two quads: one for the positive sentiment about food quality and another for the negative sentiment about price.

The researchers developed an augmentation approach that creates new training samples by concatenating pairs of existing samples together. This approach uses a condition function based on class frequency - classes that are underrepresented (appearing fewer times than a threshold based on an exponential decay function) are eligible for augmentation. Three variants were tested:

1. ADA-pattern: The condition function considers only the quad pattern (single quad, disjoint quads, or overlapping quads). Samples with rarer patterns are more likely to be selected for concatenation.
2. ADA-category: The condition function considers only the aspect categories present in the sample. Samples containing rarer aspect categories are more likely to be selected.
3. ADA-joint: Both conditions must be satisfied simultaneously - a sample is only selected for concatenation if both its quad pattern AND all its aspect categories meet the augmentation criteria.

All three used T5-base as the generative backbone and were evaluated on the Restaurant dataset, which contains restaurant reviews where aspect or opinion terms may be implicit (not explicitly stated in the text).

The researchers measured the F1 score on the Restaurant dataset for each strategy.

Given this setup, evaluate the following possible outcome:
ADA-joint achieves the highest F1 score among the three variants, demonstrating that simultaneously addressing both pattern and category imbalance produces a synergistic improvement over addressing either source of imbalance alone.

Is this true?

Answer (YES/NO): YES